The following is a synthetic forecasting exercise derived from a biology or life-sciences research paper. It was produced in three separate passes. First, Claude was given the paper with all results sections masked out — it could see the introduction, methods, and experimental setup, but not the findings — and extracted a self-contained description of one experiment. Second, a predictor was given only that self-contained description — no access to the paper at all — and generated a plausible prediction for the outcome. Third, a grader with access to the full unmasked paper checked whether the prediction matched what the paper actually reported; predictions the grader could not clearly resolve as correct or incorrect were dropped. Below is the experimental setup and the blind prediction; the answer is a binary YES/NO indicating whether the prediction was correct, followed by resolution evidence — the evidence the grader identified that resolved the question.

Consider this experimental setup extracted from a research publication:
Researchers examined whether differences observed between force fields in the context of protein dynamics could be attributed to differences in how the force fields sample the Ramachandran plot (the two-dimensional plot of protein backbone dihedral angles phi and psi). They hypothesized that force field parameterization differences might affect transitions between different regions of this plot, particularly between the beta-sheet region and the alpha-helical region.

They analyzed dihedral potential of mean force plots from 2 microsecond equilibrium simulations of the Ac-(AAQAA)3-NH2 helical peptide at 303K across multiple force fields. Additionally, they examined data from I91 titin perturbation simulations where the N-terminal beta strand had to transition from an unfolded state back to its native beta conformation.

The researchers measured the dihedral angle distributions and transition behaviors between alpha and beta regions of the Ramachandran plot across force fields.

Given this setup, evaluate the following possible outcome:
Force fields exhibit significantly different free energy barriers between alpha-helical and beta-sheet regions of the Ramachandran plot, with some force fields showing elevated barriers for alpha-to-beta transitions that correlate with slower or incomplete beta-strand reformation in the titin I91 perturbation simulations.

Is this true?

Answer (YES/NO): YES